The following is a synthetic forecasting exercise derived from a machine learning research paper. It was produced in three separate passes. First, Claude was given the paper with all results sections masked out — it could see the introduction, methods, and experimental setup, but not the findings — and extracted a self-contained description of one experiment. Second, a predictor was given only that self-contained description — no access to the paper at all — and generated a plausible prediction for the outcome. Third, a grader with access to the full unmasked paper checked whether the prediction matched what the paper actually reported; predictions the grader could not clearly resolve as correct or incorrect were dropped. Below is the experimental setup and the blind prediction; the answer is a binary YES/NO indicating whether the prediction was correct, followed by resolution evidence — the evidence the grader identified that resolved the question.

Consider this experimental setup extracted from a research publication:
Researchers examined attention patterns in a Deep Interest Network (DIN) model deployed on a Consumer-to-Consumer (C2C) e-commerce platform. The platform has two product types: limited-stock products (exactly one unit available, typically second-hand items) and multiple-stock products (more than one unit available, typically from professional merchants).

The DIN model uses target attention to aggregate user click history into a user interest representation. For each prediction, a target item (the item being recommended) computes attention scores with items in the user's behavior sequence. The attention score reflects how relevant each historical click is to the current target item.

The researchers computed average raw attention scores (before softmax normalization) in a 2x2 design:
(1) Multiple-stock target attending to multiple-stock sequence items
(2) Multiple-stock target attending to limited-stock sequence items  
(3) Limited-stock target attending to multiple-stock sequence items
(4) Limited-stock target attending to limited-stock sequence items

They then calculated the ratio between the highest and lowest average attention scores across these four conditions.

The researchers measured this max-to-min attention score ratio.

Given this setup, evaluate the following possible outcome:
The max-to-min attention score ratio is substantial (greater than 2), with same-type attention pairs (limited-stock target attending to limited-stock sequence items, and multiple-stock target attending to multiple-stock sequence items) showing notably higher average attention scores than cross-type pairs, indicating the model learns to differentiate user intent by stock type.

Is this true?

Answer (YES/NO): NO